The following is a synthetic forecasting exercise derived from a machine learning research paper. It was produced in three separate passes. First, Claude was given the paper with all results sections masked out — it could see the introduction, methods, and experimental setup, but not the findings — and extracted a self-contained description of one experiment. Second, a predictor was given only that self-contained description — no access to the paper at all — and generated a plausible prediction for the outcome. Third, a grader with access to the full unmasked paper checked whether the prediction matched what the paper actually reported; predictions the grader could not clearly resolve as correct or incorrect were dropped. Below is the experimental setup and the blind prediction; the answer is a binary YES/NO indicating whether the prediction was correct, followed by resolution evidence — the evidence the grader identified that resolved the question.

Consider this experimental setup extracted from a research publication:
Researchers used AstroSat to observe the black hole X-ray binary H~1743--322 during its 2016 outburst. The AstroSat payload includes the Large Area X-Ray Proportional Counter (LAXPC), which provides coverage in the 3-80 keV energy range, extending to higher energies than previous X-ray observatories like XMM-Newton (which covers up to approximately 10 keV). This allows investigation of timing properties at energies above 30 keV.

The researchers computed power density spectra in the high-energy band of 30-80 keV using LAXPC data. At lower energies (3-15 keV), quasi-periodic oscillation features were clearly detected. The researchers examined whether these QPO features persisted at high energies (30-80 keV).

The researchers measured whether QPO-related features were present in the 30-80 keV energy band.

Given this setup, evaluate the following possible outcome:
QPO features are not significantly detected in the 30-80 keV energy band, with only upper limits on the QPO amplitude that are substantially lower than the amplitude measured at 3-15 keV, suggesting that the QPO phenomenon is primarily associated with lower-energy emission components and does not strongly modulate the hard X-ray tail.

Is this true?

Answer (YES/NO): NO